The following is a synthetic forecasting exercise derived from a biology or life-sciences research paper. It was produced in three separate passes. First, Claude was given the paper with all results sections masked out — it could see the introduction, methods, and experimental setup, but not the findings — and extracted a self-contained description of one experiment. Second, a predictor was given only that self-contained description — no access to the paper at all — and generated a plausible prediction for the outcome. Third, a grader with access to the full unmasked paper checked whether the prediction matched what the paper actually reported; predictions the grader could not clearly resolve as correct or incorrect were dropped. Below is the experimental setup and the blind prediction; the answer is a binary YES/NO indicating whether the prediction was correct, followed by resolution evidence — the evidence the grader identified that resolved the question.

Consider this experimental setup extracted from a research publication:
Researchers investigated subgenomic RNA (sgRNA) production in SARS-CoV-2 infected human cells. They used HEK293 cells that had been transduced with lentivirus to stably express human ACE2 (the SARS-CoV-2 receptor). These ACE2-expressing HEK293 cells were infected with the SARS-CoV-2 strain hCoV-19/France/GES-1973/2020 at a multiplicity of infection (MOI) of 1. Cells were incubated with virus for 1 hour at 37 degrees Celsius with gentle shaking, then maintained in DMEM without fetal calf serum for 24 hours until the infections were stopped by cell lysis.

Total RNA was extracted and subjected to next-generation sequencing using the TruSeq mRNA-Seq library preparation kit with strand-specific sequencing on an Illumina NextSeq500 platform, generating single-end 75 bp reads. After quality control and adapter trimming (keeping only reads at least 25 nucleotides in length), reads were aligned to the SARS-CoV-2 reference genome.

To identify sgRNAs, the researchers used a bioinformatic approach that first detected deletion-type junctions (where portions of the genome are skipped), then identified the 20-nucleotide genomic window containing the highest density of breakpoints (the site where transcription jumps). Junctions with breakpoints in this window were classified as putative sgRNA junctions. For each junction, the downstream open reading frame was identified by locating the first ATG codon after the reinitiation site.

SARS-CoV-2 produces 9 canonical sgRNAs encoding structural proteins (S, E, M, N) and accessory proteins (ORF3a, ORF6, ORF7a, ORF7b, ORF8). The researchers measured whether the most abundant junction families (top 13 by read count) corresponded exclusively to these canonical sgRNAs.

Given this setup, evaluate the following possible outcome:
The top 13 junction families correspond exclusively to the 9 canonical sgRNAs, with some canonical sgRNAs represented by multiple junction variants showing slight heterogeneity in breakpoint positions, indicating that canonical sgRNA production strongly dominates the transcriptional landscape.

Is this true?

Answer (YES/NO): NO